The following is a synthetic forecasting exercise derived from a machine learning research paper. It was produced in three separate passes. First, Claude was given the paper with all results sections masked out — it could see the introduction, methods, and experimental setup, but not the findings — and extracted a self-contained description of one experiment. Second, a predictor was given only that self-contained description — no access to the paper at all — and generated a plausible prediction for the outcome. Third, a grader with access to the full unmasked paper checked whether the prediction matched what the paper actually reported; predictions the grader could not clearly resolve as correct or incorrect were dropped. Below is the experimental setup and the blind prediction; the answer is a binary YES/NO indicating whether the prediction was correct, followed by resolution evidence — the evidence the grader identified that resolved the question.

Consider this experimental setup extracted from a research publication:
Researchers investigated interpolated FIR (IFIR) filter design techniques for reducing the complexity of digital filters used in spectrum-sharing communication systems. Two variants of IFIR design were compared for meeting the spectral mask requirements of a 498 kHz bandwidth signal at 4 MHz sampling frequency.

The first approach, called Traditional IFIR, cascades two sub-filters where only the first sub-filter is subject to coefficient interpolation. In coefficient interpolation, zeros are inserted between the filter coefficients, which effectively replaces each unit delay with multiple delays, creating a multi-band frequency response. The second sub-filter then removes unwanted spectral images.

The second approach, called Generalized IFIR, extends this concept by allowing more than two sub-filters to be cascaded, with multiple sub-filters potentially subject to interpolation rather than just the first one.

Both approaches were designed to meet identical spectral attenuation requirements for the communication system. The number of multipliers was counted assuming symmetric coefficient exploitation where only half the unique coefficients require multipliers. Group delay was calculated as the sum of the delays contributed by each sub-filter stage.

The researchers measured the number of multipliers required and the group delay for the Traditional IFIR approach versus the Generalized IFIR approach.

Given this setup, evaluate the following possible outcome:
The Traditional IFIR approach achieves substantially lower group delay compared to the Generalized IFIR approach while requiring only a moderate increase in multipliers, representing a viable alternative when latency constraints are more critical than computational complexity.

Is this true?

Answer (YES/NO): NO